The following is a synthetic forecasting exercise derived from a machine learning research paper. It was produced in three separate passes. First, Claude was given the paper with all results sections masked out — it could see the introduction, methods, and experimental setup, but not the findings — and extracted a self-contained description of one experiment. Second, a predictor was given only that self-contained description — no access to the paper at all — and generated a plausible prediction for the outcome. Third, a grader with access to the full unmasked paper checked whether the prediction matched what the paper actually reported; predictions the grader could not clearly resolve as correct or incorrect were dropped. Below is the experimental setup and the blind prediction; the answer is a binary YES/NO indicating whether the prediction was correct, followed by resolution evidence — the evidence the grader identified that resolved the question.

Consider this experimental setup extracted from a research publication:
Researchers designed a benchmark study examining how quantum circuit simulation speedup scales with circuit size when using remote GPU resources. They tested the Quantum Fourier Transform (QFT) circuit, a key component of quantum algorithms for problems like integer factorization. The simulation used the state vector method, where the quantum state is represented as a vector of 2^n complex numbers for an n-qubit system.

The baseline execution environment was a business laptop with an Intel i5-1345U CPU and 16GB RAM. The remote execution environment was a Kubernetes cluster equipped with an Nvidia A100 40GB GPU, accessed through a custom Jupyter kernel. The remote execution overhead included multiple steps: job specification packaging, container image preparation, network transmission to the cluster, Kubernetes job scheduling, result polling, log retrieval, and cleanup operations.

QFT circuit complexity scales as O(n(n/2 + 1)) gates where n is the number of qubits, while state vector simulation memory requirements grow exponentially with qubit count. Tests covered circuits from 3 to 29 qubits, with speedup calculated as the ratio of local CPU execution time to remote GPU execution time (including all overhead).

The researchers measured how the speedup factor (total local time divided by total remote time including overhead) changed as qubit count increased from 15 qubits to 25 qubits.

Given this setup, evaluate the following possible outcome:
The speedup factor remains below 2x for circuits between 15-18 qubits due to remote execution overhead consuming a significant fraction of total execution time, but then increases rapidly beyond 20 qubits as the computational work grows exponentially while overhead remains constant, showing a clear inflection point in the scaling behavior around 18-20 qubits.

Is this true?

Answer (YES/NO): NO